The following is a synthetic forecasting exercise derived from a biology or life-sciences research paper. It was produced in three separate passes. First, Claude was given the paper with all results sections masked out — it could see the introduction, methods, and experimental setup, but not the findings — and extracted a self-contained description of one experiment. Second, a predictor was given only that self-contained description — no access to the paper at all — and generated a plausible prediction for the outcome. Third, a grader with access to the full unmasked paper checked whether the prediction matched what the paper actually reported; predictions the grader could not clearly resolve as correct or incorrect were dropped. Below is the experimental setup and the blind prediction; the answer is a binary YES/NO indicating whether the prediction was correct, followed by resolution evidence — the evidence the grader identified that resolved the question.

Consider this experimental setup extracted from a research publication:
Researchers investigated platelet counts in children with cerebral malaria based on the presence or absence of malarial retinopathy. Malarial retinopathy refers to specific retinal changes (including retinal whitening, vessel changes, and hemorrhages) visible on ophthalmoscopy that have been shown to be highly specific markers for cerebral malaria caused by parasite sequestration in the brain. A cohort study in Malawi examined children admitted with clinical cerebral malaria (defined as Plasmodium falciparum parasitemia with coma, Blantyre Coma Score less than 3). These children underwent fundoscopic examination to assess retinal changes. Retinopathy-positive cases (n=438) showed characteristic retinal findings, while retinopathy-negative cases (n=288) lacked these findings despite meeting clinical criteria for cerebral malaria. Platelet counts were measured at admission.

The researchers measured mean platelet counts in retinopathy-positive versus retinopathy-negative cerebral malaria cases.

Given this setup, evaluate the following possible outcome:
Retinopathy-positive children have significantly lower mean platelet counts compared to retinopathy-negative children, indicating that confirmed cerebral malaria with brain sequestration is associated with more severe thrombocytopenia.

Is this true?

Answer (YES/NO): YES